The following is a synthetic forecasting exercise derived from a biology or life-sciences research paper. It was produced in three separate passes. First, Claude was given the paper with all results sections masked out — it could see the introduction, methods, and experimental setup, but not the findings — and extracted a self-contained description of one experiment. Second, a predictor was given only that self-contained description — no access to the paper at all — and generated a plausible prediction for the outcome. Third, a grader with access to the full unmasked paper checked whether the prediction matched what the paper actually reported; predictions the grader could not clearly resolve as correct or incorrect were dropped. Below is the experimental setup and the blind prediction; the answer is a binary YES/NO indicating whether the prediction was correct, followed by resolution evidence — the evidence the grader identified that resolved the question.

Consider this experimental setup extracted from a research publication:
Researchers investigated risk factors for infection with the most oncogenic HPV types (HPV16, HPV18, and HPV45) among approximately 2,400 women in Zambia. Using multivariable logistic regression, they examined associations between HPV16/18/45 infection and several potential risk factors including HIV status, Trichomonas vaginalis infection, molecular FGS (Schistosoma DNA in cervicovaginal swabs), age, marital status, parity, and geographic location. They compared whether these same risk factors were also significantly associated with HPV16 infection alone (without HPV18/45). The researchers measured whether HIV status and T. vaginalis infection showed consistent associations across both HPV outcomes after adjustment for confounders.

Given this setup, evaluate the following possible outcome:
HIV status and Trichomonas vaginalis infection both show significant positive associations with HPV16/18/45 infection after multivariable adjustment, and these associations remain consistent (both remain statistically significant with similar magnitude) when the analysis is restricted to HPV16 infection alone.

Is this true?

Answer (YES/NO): NO